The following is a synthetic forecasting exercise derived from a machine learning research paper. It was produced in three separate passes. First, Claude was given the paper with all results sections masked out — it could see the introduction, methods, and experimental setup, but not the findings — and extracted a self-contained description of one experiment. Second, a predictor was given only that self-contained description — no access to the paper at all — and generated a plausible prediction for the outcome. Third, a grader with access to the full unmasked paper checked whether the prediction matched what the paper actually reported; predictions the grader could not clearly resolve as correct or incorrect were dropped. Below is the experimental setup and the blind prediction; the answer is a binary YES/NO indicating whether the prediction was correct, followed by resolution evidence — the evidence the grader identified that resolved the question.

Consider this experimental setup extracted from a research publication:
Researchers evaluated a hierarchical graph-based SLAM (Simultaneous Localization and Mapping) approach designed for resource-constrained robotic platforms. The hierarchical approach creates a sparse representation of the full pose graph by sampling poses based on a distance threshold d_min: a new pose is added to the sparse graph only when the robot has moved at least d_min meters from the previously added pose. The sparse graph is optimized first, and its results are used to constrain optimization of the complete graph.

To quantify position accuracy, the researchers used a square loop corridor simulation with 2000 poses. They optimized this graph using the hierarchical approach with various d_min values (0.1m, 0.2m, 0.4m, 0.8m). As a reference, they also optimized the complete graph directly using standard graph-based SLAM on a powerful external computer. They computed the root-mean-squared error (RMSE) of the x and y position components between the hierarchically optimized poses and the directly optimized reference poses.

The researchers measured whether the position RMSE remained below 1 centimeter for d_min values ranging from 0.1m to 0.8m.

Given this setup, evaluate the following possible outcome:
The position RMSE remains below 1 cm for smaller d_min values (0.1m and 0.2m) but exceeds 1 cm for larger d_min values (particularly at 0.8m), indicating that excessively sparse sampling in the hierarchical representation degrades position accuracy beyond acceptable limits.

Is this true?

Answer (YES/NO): NO